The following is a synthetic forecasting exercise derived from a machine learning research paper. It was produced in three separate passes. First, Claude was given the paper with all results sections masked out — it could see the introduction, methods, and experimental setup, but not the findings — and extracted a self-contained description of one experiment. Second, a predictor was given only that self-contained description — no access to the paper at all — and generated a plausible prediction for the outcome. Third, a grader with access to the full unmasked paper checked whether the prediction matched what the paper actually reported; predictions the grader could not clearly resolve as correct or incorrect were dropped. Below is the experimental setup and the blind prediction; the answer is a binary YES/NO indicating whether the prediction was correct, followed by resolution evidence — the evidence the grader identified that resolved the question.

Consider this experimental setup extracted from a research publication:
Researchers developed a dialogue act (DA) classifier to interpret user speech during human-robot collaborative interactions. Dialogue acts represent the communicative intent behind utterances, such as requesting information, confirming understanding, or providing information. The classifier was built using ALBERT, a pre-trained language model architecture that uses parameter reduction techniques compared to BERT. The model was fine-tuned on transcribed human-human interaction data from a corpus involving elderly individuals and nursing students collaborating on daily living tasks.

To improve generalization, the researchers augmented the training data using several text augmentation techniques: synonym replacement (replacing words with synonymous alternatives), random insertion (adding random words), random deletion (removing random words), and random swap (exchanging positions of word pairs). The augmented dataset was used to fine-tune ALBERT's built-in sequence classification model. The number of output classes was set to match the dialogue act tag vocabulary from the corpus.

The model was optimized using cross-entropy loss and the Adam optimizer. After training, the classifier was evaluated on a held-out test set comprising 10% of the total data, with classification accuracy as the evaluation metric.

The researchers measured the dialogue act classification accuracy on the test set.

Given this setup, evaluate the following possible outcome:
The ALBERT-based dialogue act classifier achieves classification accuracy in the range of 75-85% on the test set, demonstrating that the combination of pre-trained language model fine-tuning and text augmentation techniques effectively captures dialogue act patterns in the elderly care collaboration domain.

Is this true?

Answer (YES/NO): NO